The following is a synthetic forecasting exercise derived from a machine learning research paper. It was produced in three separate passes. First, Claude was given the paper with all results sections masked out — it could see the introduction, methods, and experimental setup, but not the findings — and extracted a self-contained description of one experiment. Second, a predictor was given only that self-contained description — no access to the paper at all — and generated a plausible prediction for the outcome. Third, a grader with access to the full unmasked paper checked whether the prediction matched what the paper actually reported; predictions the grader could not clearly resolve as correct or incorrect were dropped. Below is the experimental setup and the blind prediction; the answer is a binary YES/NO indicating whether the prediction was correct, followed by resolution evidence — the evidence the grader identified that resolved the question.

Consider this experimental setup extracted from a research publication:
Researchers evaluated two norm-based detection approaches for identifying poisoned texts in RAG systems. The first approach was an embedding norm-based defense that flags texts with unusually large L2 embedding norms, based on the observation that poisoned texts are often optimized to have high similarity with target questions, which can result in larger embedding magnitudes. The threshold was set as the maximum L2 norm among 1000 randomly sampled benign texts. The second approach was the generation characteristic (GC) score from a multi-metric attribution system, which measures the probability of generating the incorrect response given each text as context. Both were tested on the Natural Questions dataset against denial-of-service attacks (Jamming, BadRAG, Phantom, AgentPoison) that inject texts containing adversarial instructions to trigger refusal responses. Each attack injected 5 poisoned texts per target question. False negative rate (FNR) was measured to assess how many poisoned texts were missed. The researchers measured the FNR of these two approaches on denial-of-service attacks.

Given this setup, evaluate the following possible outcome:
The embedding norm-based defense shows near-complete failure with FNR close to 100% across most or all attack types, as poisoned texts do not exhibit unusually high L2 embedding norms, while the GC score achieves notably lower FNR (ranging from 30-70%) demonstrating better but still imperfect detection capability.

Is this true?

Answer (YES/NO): NO